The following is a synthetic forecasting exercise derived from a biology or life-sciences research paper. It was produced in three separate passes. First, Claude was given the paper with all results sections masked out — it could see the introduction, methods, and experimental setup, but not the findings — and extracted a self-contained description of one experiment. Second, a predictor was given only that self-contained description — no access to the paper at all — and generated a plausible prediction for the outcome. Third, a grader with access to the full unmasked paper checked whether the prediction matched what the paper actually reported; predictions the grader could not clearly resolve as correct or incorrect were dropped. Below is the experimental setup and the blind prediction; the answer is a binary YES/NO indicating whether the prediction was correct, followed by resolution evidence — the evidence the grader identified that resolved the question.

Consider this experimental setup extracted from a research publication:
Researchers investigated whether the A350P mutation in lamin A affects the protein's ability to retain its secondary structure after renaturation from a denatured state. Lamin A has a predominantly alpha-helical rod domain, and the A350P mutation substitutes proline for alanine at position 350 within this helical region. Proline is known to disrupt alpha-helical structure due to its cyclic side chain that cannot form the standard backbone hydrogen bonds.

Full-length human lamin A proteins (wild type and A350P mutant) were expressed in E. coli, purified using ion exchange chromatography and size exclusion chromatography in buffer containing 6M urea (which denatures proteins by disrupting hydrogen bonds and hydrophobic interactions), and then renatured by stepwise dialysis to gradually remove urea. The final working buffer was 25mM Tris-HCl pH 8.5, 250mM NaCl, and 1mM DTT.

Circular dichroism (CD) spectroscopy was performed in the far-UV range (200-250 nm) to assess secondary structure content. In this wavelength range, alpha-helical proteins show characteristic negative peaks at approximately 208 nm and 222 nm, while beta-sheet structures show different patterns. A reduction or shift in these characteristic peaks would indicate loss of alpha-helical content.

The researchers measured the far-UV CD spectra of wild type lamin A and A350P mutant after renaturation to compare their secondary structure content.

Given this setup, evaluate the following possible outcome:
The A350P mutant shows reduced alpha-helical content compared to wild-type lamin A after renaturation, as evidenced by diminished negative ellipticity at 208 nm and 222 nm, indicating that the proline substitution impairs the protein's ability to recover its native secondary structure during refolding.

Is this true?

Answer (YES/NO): YES